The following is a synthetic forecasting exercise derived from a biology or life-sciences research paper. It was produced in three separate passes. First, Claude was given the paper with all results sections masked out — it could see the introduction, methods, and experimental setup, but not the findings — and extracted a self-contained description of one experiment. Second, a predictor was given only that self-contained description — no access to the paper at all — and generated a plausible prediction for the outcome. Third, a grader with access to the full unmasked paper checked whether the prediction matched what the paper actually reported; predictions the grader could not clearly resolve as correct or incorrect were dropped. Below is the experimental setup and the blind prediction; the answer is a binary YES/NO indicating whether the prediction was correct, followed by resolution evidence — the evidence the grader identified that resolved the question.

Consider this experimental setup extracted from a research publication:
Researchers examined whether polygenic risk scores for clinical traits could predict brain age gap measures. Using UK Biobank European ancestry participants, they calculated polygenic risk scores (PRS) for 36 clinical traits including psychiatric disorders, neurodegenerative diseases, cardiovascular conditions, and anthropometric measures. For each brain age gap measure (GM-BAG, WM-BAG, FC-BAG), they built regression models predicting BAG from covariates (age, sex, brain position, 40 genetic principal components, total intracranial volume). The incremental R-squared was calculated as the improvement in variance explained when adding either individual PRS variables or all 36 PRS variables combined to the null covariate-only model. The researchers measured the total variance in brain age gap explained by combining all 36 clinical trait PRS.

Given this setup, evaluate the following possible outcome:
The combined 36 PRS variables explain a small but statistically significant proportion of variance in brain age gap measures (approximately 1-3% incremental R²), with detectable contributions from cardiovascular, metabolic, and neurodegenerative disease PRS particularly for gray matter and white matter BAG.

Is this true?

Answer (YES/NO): NO